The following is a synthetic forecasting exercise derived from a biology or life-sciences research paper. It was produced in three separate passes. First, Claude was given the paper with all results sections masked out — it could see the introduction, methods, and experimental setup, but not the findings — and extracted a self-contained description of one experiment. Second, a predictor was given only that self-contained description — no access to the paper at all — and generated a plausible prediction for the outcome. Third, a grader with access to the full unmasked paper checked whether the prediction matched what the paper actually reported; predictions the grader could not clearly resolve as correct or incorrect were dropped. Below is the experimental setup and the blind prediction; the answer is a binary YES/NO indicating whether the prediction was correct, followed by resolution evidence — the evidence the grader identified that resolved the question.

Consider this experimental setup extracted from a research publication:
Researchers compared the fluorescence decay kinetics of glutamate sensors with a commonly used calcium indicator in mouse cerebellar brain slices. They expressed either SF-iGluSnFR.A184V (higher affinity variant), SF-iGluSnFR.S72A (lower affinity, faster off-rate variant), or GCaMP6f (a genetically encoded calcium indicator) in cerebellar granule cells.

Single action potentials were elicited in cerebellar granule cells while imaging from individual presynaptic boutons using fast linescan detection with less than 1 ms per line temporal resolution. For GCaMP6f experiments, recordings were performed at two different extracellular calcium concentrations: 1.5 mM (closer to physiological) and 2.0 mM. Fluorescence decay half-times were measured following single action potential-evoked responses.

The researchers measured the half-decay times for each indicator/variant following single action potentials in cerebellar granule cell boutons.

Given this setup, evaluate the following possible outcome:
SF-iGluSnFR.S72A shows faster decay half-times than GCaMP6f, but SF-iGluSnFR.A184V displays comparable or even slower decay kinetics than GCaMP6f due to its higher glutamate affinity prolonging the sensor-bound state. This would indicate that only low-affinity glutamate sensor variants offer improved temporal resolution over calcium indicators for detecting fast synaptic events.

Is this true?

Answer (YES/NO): NO